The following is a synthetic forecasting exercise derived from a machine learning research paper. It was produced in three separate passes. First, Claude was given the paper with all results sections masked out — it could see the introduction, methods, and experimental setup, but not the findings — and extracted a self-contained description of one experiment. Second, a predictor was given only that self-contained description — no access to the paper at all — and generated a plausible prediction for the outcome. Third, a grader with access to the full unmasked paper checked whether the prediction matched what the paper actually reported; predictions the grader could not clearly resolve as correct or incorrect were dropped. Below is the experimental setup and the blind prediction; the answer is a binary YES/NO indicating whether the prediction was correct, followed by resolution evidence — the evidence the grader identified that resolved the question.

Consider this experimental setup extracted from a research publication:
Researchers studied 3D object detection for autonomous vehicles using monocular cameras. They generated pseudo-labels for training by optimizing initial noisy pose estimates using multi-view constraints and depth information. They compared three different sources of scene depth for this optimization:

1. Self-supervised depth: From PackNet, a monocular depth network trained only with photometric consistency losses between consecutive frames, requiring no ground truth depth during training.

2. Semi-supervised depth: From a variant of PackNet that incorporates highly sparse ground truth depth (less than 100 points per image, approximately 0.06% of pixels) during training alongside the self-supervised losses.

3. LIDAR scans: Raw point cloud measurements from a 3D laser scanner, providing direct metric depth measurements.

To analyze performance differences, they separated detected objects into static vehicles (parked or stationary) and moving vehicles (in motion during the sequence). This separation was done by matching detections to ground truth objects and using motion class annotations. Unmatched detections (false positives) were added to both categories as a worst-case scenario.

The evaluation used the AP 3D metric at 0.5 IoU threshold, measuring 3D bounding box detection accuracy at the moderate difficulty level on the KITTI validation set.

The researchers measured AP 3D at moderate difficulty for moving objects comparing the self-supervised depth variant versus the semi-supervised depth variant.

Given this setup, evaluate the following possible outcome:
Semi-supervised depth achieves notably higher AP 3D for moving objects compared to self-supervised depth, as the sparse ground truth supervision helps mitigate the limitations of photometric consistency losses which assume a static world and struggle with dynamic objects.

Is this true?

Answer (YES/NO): YES